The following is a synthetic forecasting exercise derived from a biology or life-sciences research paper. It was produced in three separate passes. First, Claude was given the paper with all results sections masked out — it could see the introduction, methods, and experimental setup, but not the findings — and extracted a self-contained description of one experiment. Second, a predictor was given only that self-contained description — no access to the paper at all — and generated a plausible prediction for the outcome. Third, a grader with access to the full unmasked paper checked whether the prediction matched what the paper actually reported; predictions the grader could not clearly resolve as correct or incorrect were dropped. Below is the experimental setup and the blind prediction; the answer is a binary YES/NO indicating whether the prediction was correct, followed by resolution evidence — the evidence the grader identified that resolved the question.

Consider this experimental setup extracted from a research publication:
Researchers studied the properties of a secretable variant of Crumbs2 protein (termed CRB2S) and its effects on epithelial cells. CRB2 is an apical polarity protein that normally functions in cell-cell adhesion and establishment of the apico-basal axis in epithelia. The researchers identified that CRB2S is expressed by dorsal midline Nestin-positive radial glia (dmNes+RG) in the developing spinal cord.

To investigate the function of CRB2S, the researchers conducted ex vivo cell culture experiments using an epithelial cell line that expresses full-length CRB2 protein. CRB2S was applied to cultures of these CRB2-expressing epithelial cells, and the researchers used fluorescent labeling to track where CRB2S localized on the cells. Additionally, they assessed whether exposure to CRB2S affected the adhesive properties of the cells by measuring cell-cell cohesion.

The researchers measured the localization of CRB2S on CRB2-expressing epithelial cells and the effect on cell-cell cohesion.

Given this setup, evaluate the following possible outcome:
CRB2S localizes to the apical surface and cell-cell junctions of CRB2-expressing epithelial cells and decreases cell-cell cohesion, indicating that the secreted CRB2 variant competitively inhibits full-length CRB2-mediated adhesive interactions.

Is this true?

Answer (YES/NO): YES